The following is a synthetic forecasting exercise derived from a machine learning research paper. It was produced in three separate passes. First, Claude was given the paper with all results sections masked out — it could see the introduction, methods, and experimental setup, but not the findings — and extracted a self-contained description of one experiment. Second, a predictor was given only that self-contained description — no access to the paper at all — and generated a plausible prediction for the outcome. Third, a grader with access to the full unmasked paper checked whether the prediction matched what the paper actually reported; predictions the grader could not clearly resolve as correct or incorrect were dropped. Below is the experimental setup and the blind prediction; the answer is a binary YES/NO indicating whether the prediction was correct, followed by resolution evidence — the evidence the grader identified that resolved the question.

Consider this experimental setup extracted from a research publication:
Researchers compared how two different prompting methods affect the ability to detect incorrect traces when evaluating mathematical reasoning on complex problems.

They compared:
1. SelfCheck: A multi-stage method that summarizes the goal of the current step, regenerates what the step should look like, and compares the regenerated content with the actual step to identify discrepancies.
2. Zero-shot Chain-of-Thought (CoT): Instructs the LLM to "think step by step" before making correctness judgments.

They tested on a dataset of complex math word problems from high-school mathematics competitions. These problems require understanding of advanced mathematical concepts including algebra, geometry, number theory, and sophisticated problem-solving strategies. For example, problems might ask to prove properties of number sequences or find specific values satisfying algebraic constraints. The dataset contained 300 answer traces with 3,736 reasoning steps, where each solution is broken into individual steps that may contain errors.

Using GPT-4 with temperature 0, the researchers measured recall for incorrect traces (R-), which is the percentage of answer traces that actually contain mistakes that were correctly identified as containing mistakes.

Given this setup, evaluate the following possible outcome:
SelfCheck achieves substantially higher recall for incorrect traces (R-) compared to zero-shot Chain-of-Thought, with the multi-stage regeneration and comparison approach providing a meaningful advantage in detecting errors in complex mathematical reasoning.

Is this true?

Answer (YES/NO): NO